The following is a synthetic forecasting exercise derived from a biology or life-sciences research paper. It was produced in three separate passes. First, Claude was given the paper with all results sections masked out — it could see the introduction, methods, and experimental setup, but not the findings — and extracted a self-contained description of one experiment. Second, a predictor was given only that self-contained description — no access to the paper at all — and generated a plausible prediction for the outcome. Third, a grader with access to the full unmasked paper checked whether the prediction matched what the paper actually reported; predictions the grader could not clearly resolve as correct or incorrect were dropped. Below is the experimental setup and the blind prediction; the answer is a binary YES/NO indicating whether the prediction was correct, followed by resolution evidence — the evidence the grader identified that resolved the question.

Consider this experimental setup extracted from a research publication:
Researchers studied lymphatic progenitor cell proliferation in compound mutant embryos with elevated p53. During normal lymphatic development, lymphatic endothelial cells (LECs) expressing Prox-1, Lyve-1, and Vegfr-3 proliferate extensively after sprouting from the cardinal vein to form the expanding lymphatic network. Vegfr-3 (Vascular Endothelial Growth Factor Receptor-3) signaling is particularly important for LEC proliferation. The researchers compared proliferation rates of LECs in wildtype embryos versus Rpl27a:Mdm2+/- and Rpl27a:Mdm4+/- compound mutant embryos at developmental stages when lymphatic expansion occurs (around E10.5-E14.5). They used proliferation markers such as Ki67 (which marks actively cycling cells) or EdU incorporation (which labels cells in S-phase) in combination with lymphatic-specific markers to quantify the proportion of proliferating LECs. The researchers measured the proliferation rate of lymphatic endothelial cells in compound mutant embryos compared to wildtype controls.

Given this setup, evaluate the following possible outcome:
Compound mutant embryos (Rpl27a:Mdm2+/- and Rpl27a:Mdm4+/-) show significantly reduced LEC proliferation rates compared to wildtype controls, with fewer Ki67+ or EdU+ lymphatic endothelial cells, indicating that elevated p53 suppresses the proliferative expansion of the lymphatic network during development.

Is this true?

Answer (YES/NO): YES